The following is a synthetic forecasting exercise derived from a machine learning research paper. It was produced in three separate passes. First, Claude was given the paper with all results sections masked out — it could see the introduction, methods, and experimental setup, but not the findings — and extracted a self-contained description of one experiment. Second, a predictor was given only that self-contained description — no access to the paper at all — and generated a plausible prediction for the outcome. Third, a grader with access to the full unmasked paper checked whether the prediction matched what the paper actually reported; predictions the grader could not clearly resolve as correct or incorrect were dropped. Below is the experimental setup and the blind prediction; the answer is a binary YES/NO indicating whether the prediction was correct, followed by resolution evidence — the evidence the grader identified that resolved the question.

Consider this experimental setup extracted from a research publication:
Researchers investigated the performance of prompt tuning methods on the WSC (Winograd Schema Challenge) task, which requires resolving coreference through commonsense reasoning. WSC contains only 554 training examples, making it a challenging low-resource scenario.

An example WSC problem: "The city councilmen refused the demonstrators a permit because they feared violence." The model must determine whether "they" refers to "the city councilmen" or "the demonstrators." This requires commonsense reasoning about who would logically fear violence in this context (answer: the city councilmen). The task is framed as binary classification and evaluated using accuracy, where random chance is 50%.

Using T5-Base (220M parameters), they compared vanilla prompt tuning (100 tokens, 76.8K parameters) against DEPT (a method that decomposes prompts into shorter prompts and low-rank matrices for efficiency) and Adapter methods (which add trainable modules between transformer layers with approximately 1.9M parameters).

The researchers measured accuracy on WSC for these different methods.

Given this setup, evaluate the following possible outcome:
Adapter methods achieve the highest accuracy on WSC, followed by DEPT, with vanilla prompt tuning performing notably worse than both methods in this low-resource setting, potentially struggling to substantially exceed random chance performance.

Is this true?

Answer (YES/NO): NO